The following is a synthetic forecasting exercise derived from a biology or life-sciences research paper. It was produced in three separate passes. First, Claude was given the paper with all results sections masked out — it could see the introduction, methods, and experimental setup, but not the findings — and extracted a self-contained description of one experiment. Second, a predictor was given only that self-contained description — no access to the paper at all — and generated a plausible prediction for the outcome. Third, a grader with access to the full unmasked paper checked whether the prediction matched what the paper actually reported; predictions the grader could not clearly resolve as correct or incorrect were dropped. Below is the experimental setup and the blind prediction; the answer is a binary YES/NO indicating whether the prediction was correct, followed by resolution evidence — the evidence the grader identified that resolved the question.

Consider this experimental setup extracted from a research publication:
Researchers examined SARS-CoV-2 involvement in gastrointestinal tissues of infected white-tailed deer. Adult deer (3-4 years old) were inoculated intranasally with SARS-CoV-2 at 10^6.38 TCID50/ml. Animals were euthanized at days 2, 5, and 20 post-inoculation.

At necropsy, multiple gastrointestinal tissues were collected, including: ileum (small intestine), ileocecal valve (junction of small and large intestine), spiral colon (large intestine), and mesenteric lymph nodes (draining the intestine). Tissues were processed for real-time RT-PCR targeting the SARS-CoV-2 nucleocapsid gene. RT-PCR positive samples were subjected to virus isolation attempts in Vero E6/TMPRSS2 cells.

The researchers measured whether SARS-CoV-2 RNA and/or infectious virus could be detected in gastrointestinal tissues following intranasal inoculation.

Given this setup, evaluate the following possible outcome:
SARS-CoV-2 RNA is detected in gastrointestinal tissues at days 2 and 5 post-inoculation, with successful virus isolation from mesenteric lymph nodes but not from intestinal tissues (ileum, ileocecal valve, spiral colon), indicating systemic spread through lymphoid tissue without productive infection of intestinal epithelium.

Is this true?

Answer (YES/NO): NO